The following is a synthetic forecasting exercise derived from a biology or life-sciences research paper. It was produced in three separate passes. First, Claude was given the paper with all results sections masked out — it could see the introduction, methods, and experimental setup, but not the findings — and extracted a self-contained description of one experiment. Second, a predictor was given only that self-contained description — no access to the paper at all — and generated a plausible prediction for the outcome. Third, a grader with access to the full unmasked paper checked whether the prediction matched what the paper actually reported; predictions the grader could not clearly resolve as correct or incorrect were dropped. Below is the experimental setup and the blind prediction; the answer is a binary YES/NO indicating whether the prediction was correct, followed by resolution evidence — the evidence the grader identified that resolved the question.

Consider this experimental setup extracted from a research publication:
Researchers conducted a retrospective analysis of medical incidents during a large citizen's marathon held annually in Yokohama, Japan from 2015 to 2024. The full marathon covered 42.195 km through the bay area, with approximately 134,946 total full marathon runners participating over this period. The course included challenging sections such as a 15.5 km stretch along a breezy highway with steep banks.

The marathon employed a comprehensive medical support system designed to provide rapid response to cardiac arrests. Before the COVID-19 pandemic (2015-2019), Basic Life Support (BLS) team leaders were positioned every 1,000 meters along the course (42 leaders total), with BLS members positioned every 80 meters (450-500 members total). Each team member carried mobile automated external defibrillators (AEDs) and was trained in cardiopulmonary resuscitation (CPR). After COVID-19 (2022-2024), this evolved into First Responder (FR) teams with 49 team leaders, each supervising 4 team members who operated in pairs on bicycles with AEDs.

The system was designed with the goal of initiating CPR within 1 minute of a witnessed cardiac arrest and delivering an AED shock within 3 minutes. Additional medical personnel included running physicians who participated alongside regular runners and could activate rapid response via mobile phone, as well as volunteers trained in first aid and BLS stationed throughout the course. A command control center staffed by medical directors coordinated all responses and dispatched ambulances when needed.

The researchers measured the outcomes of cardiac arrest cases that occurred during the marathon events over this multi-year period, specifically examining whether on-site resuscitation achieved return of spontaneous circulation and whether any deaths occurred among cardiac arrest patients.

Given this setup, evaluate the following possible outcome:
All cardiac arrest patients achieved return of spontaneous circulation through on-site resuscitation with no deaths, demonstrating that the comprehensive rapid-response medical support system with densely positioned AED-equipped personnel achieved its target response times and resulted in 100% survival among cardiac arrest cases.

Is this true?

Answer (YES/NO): NO